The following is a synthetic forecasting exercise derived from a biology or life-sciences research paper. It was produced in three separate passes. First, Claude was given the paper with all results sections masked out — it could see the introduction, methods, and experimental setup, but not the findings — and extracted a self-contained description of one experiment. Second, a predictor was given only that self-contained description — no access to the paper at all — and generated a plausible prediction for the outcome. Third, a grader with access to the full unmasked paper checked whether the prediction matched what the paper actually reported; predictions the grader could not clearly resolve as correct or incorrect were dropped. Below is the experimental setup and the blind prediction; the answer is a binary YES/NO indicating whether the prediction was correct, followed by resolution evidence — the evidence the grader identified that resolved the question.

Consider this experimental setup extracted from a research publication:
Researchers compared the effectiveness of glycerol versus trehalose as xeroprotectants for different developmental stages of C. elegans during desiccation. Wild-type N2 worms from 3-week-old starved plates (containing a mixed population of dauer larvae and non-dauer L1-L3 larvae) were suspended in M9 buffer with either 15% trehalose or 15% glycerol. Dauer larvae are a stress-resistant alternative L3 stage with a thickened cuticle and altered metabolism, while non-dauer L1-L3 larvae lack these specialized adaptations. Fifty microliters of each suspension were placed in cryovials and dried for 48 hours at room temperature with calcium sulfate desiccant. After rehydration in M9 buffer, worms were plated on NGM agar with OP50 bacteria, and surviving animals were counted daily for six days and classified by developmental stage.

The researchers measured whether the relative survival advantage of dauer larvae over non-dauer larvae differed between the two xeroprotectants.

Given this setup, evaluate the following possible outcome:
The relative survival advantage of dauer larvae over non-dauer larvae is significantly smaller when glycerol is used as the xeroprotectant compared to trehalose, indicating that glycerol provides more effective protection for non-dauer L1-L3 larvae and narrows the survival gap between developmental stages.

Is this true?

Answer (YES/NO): NO